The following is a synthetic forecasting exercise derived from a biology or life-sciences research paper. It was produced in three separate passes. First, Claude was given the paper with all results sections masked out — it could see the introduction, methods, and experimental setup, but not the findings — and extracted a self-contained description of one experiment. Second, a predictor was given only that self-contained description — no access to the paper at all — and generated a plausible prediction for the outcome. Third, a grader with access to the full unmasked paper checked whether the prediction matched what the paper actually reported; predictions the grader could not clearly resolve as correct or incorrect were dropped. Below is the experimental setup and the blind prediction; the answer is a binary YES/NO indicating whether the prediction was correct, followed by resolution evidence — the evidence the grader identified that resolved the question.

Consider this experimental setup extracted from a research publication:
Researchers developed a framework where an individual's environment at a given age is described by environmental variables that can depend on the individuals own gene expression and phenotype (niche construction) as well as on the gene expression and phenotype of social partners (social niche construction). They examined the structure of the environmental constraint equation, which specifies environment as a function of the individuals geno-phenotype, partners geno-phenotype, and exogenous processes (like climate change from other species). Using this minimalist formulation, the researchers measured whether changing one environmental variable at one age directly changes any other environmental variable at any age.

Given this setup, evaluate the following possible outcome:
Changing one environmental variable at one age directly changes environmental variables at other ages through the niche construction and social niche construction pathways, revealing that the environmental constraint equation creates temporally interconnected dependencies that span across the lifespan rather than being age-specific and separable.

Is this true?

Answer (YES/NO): NO